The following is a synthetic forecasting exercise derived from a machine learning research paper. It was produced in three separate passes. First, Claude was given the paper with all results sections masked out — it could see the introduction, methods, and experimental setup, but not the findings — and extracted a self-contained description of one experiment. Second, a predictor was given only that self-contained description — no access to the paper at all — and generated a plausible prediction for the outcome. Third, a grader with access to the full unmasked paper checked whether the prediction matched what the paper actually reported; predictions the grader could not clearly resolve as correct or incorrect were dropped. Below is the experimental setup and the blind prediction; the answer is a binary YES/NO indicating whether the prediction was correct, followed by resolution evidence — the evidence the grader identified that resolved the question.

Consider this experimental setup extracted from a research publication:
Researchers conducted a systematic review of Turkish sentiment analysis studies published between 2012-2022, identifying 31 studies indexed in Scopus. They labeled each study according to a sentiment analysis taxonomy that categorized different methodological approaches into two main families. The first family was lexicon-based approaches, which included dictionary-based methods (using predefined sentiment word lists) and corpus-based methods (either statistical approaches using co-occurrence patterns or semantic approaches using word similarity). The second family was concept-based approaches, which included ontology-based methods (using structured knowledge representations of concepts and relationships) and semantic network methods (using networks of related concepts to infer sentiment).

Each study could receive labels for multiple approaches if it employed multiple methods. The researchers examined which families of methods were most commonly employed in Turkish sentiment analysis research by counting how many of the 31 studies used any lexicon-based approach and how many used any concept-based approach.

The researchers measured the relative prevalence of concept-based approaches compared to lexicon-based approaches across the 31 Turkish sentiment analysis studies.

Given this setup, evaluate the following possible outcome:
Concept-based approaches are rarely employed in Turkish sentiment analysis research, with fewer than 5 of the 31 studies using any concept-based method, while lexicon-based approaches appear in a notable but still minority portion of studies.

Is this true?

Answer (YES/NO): NO